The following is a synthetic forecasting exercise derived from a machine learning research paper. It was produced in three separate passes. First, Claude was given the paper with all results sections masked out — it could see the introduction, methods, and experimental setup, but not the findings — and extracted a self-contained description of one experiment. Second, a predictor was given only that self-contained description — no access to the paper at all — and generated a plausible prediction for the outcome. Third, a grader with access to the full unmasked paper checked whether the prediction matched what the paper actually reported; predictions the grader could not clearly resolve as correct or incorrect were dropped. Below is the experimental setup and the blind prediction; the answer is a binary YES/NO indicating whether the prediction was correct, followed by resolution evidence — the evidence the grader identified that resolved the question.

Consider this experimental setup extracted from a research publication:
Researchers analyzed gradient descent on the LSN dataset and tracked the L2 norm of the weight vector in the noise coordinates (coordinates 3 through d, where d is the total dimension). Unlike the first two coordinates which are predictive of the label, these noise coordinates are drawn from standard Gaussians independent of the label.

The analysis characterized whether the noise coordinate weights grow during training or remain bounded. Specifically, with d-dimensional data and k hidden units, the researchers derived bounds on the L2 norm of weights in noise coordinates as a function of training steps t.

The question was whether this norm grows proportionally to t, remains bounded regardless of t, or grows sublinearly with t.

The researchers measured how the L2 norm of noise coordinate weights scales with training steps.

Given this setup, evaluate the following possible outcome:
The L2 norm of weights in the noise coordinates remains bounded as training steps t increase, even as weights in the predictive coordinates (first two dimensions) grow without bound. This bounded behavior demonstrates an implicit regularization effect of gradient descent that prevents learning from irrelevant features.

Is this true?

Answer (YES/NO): NO